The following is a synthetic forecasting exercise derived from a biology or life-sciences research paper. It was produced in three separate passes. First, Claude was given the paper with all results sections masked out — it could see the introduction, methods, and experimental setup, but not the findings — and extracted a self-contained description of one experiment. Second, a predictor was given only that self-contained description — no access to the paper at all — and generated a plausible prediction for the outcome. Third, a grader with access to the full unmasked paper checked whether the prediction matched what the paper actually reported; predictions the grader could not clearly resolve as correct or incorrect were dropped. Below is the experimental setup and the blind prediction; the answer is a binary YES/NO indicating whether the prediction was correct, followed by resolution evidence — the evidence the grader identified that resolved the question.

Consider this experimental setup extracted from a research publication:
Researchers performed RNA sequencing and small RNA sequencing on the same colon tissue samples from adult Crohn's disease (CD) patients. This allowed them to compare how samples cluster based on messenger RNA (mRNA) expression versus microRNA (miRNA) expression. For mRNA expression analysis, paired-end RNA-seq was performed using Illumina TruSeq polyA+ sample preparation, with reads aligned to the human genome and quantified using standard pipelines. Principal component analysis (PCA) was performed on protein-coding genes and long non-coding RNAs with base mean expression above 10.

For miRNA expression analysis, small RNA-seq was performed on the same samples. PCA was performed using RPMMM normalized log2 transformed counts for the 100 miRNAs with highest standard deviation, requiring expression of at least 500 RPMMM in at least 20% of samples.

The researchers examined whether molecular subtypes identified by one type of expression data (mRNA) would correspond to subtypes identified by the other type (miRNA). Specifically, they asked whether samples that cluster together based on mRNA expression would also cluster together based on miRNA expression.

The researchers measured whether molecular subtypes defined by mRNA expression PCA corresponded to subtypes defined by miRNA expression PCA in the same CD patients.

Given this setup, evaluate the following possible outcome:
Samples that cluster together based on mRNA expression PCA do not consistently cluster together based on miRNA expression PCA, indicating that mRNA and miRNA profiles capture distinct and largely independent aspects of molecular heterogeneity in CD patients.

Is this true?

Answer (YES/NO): NO